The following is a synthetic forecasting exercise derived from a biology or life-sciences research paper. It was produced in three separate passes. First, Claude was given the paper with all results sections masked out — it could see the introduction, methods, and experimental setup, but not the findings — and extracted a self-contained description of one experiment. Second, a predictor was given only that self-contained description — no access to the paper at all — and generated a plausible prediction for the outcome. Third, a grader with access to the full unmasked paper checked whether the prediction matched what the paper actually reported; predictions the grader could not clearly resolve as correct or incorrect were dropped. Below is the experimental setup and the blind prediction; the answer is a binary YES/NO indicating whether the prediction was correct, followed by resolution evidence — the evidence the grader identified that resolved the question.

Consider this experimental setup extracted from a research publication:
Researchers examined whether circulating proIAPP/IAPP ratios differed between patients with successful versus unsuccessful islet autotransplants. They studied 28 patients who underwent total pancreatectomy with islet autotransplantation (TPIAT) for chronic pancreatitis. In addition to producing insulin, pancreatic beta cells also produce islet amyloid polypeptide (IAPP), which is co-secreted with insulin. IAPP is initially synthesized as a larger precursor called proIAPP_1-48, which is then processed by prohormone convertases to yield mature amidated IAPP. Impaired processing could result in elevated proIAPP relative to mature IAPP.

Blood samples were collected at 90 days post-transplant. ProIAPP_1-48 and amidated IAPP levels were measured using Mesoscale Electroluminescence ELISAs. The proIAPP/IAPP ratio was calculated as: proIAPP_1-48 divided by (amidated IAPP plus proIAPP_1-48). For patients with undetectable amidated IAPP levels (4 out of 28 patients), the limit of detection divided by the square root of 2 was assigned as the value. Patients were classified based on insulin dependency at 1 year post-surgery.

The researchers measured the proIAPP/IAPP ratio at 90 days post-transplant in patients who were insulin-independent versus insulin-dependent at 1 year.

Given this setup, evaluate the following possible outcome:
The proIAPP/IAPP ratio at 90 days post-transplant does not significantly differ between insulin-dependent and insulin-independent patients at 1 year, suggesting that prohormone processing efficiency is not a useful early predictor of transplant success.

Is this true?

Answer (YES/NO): NO